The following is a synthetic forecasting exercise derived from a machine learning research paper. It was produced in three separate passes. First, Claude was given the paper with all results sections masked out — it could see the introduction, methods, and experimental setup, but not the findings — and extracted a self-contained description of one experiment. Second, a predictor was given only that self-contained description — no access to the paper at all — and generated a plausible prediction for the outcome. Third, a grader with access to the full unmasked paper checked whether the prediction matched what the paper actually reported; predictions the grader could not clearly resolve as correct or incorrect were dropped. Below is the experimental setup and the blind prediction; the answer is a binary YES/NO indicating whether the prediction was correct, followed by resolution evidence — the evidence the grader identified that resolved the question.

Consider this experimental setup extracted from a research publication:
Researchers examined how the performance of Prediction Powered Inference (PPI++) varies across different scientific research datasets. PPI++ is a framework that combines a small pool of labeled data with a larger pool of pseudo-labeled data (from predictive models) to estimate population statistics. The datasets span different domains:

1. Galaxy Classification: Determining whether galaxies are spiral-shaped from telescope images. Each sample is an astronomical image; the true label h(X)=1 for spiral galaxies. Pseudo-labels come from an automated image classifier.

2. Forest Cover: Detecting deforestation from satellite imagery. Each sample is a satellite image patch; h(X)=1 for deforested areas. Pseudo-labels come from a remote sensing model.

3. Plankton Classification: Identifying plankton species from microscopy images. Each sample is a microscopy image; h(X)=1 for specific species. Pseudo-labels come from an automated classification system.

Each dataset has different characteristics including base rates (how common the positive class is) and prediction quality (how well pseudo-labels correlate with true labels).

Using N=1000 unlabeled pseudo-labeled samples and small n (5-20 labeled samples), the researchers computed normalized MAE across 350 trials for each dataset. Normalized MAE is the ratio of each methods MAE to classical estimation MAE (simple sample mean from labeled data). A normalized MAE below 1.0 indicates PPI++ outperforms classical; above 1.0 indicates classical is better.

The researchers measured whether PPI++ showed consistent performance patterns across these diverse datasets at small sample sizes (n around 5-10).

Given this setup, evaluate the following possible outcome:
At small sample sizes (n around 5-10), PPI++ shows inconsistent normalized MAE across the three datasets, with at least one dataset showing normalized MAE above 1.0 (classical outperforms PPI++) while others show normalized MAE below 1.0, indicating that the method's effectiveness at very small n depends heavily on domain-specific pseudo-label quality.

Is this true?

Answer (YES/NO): YES